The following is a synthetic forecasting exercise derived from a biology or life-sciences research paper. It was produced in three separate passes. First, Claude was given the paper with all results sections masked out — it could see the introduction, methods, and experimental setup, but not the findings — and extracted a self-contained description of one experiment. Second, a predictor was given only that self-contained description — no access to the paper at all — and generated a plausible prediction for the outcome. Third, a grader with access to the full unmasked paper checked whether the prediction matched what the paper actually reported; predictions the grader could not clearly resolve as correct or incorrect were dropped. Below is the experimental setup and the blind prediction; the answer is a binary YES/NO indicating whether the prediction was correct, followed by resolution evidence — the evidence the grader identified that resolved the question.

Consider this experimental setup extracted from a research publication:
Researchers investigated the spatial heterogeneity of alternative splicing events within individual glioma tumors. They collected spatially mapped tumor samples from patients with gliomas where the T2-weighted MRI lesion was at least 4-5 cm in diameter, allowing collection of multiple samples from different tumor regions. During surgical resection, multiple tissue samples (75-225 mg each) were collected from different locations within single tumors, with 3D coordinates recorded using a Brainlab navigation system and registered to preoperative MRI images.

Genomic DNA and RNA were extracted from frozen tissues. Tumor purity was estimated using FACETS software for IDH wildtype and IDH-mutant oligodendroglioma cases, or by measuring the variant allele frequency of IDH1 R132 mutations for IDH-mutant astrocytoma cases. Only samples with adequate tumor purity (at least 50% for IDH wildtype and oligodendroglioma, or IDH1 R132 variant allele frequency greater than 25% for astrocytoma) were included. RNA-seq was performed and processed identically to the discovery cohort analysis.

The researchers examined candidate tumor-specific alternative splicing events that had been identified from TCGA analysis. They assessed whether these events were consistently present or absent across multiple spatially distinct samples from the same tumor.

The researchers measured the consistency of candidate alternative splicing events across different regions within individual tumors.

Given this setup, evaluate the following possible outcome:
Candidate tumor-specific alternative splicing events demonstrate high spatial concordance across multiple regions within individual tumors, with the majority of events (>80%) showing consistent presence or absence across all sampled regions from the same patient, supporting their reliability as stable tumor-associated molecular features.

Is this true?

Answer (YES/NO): NO